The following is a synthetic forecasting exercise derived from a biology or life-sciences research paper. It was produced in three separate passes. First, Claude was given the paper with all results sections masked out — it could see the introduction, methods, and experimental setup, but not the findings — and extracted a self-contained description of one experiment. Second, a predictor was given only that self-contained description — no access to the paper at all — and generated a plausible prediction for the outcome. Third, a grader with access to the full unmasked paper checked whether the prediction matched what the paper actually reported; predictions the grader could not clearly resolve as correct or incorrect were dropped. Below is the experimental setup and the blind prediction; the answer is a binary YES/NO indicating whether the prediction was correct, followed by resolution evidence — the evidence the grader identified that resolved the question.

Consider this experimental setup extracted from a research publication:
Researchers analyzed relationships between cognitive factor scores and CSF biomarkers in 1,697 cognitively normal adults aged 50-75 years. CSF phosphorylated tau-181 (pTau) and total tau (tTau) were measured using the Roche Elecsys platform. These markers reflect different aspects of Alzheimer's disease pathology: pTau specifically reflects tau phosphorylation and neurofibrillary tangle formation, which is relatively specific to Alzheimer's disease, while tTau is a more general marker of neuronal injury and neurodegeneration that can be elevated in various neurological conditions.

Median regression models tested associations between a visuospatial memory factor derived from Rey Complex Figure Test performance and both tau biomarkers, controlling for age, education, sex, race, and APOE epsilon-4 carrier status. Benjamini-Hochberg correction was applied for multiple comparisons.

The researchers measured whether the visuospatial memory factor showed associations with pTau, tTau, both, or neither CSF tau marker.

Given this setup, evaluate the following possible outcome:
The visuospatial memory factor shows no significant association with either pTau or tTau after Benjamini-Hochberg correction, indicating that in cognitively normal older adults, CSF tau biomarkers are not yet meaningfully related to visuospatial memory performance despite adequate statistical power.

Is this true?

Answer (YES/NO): NO